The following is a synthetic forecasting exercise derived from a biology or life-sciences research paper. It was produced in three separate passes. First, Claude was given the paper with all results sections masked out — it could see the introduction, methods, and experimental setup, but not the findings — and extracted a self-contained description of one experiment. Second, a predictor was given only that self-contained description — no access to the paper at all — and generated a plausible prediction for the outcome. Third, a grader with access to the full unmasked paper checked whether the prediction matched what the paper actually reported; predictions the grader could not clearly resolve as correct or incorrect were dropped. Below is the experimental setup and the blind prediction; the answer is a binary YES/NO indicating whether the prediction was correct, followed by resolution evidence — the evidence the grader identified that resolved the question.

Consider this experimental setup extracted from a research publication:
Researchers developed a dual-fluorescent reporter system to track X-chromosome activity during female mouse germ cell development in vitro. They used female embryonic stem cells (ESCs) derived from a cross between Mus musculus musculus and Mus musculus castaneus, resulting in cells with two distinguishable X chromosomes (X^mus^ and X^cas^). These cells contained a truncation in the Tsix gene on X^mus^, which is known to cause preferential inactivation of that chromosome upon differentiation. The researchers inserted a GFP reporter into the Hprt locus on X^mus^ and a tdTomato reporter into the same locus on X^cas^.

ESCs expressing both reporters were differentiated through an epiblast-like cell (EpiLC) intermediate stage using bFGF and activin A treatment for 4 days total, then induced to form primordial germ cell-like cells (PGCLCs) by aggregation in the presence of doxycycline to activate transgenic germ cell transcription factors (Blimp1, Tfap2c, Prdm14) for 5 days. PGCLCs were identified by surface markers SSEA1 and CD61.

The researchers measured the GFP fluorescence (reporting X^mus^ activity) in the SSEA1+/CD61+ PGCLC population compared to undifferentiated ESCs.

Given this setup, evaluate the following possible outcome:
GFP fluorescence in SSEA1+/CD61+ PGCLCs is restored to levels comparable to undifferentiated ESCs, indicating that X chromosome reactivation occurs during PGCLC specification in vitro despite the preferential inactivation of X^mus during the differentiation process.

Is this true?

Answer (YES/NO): NO